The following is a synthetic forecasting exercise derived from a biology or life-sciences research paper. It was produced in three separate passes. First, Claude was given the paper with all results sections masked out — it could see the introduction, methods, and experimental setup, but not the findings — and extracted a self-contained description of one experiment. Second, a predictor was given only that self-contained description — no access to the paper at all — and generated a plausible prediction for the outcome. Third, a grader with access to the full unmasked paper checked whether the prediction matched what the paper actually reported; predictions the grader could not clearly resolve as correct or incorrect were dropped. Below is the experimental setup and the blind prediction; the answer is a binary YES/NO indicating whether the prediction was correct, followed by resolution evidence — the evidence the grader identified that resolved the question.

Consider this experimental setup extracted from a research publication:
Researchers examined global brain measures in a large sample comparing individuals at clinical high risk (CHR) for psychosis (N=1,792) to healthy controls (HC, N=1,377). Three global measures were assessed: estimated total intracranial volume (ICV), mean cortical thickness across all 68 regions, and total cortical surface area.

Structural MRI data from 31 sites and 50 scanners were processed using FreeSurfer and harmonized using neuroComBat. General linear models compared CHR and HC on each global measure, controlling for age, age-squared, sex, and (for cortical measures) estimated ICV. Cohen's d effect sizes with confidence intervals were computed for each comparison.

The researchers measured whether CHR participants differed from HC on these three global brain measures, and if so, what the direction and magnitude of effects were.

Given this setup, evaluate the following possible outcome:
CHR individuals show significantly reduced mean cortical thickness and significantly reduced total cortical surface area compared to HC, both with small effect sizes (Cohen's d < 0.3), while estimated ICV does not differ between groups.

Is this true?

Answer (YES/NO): NO